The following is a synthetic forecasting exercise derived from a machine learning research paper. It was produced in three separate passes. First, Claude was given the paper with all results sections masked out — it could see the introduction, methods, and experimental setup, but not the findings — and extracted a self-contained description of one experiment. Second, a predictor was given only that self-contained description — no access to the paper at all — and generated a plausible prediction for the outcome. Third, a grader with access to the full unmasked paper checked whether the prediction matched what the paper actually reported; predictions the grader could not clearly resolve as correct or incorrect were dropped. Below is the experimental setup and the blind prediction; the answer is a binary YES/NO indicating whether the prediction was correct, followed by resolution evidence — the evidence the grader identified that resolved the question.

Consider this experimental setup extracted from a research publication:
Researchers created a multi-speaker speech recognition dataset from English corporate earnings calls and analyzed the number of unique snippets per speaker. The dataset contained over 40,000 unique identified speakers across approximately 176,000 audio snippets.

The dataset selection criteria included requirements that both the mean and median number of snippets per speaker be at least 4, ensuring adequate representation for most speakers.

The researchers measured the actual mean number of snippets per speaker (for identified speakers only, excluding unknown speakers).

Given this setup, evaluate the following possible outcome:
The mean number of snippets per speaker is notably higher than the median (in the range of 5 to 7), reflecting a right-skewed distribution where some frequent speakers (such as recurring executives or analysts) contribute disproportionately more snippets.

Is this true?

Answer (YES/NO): NO